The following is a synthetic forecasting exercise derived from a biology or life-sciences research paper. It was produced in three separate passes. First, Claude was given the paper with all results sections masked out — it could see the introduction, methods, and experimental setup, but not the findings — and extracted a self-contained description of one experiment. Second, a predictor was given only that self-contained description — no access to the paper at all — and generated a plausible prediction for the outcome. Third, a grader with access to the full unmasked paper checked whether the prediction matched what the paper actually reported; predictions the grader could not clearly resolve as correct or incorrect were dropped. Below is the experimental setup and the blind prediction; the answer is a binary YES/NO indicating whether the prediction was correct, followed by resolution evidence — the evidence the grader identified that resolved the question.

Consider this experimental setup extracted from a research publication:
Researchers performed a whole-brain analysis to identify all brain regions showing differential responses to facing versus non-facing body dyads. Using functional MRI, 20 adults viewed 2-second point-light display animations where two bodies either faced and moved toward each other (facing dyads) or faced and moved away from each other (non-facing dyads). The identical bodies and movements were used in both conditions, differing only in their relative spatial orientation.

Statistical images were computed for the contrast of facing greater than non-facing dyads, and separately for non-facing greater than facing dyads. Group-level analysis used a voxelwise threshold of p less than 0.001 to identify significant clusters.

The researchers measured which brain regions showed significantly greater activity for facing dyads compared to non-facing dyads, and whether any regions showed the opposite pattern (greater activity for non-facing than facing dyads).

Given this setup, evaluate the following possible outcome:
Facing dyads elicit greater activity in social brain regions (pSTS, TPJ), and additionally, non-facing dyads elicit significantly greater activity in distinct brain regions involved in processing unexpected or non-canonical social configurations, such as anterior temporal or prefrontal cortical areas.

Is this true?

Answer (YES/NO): NO